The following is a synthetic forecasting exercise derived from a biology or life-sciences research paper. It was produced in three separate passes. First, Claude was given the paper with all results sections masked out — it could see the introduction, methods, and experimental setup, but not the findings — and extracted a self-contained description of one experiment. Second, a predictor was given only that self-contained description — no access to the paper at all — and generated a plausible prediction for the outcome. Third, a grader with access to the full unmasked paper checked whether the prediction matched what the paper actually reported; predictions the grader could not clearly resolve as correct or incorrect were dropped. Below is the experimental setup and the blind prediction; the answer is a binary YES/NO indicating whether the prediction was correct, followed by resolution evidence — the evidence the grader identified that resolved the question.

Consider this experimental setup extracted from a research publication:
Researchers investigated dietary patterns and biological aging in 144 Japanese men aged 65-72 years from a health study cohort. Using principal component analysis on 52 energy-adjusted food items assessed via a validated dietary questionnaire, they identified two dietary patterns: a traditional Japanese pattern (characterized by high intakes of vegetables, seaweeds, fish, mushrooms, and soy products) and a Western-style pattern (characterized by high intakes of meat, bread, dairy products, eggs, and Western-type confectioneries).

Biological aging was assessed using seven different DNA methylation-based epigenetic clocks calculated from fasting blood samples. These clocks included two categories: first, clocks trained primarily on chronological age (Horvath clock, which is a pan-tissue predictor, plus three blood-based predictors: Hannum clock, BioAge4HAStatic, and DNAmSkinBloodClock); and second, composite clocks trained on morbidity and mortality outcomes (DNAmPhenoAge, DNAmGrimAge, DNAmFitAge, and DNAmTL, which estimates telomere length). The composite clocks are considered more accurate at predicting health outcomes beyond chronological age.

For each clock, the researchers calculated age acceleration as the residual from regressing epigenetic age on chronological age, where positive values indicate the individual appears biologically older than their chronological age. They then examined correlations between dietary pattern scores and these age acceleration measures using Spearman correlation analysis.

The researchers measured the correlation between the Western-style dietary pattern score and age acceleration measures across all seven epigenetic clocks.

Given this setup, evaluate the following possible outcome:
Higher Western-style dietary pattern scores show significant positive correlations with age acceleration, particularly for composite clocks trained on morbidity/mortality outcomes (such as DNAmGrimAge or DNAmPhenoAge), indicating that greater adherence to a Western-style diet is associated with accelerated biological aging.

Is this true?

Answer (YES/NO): NO